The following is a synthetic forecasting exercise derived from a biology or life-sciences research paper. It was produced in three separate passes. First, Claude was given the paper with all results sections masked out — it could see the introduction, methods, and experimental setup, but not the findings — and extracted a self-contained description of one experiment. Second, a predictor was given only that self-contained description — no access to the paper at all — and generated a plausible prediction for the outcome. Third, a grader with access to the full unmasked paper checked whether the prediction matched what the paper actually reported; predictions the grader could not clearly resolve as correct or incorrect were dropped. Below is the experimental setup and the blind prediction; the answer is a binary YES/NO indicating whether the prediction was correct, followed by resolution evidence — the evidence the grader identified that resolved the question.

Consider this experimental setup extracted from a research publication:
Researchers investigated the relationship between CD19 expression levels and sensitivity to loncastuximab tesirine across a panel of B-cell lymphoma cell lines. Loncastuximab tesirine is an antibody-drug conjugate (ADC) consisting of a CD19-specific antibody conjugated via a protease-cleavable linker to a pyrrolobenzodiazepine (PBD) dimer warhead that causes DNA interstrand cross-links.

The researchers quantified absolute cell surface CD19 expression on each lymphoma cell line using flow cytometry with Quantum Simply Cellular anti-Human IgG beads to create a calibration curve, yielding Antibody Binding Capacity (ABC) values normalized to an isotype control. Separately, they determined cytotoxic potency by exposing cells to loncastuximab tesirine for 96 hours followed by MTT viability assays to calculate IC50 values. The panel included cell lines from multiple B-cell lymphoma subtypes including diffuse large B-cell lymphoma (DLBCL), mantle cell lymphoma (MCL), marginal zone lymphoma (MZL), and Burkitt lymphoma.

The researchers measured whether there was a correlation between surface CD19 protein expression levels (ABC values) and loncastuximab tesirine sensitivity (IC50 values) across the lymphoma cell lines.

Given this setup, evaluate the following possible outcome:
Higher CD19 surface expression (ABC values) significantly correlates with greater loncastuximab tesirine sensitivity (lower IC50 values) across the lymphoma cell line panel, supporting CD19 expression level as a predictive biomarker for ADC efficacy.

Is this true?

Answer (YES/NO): YES